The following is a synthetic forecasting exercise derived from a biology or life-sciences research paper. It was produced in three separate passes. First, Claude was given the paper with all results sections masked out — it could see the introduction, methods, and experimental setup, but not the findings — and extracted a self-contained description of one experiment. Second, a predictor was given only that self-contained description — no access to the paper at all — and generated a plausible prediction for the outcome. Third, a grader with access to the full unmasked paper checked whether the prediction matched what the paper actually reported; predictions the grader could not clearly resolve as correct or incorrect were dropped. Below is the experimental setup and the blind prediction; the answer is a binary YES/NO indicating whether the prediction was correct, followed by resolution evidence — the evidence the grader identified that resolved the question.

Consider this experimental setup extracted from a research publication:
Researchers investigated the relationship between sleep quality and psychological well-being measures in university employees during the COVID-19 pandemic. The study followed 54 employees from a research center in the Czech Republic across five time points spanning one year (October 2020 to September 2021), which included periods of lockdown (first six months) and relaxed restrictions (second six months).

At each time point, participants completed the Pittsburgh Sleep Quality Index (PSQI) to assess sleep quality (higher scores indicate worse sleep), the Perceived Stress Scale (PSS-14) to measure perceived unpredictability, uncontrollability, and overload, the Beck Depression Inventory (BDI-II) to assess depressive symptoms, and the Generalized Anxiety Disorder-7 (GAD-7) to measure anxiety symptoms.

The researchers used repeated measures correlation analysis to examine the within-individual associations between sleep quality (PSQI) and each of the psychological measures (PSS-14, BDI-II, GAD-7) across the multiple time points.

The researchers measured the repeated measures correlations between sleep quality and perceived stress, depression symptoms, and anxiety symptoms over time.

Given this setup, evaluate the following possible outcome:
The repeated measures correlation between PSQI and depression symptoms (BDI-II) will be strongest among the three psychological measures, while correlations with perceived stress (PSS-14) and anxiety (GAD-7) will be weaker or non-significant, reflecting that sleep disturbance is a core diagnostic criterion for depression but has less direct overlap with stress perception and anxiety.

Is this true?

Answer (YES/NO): YES